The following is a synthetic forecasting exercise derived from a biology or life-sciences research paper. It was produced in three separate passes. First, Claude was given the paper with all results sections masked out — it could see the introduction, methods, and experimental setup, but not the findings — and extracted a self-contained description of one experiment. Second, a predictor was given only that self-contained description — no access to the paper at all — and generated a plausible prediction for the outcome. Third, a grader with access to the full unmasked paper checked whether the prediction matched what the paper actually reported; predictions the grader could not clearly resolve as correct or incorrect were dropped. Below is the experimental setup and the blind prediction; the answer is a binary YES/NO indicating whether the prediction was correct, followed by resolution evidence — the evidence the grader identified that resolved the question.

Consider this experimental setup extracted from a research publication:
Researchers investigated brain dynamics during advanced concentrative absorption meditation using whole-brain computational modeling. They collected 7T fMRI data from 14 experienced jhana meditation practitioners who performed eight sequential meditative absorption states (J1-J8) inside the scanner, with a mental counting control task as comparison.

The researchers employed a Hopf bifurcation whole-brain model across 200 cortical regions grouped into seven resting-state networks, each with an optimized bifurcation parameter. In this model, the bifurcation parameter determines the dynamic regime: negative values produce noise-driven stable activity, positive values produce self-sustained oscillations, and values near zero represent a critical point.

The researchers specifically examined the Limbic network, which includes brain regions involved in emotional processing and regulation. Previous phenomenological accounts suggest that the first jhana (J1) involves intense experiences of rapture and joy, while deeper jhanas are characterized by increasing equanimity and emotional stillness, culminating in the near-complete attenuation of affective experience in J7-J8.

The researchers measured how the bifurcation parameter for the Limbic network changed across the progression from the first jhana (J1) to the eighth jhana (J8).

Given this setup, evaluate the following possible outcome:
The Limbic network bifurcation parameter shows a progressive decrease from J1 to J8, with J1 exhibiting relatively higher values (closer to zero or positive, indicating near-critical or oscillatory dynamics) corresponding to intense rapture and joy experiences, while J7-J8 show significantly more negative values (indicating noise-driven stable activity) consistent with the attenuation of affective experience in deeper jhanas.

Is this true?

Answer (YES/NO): NO